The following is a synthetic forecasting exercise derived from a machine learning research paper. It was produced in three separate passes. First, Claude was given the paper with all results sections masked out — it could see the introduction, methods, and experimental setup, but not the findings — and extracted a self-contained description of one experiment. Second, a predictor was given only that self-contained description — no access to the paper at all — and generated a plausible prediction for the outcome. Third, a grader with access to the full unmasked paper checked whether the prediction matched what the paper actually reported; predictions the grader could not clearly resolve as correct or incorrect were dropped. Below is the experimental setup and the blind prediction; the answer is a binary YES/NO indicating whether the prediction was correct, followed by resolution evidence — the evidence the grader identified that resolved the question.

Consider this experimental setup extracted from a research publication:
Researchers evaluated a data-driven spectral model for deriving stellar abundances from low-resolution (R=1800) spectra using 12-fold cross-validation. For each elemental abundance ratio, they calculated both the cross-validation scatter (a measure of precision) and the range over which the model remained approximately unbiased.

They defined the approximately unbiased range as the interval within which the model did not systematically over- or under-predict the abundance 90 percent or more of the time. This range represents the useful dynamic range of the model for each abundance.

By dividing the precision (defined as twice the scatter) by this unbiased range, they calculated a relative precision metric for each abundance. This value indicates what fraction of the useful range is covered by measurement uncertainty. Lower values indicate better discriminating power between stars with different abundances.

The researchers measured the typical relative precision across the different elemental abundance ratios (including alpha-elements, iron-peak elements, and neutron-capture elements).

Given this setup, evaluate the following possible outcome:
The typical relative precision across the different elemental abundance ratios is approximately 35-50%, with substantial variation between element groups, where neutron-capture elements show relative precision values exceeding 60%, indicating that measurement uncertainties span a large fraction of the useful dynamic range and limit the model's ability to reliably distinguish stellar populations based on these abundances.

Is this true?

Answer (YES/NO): NO